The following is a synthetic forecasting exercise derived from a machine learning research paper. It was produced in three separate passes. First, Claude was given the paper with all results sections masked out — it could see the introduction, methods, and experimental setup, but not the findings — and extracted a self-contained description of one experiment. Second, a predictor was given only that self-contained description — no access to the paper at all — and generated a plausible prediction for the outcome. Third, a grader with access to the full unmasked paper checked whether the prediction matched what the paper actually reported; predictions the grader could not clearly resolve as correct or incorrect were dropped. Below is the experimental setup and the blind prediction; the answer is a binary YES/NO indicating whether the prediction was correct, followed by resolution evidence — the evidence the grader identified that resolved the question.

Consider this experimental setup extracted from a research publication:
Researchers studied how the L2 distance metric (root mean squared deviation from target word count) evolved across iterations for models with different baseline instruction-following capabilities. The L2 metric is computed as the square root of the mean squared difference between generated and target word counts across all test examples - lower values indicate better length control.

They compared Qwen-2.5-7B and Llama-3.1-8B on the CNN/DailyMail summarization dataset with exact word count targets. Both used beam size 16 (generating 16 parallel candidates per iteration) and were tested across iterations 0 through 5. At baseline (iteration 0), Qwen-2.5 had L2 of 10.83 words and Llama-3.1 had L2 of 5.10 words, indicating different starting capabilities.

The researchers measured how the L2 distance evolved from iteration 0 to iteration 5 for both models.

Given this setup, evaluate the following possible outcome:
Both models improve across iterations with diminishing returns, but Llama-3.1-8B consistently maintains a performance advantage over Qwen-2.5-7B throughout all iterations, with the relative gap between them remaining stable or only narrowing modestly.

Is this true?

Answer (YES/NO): NO